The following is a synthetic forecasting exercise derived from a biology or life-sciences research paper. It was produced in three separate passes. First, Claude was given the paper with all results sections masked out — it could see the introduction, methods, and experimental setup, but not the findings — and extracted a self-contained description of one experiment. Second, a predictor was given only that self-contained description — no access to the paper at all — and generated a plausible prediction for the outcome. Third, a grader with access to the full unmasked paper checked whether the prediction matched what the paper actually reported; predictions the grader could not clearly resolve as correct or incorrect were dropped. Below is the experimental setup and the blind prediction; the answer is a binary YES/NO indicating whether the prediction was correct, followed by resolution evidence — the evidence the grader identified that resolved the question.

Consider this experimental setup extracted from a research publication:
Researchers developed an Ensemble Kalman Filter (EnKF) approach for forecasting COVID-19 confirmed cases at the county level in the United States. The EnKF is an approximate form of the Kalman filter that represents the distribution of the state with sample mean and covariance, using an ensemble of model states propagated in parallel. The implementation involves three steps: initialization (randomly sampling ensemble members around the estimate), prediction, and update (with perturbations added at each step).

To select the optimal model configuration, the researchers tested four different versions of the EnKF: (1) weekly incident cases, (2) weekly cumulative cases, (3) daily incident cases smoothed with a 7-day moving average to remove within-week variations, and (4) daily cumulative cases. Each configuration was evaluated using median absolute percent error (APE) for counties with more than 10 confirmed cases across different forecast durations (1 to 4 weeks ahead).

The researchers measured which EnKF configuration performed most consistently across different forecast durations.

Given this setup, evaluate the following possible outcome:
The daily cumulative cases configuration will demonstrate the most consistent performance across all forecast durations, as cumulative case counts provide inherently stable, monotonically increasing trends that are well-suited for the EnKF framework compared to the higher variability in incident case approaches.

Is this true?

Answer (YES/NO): NO